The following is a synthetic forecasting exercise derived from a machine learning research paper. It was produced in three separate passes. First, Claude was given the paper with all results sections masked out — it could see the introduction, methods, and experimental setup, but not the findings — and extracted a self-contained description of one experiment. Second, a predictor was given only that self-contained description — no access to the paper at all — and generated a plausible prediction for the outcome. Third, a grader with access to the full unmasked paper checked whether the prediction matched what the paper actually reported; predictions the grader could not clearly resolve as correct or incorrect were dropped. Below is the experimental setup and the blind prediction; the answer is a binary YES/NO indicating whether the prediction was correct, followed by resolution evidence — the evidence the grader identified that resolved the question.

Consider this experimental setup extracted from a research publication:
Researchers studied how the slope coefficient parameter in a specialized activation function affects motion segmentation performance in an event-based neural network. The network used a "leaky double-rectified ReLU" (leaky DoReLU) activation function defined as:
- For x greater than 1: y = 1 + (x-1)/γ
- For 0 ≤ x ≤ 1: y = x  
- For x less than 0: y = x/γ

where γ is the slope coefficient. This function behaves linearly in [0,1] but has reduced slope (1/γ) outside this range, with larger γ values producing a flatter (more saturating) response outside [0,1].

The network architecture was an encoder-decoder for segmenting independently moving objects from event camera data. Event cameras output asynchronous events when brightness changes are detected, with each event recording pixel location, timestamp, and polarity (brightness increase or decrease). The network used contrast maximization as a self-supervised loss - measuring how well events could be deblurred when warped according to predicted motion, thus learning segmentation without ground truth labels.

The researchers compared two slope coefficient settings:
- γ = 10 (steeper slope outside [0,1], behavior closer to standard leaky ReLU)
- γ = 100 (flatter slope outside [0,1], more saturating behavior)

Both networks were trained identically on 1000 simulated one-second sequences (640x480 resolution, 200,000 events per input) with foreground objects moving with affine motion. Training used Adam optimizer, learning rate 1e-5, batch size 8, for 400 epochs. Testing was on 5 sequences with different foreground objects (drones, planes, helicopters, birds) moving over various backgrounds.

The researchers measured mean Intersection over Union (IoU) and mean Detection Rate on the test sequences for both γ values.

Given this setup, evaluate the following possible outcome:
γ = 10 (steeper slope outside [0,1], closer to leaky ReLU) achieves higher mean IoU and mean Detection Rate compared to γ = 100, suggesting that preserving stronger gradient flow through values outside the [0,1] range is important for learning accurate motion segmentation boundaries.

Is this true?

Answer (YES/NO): NO